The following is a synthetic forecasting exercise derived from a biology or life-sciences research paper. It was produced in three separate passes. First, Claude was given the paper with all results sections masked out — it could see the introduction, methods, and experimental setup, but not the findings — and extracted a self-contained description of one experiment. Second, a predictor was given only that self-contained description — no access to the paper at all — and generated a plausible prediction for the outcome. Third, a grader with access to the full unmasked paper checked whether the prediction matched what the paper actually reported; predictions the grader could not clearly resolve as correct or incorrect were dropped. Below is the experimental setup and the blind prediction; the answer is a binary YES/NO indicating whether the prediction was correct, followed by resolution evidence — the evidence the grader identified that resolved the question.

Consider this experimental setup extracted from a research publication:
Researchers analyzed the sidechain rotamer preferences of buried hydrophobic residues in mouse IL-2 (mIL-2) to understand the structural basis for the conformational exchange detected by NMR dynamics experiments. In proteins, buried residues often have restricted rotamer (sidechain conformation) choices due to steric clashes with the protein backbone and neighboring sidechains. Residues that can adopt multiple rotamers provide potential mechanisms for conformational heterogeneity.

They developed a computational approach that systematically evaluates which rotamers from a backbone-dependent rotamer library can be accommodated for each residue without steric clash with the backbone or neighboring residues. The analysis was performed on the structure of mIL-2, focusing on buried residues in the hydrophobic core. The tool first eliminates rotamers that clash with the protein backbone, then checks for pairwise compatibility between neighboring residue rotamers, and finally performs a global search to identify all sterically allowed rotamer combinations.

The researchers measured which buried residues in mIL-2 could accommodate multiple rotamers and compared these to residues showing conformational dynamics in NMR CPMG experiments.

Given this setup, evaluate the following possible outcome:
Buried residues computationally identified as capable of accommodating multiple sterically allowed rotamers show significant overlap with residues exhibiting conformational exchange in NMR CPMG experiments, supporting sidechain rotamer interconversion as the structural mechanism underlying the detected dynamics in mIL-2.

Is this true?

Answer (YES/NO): YES